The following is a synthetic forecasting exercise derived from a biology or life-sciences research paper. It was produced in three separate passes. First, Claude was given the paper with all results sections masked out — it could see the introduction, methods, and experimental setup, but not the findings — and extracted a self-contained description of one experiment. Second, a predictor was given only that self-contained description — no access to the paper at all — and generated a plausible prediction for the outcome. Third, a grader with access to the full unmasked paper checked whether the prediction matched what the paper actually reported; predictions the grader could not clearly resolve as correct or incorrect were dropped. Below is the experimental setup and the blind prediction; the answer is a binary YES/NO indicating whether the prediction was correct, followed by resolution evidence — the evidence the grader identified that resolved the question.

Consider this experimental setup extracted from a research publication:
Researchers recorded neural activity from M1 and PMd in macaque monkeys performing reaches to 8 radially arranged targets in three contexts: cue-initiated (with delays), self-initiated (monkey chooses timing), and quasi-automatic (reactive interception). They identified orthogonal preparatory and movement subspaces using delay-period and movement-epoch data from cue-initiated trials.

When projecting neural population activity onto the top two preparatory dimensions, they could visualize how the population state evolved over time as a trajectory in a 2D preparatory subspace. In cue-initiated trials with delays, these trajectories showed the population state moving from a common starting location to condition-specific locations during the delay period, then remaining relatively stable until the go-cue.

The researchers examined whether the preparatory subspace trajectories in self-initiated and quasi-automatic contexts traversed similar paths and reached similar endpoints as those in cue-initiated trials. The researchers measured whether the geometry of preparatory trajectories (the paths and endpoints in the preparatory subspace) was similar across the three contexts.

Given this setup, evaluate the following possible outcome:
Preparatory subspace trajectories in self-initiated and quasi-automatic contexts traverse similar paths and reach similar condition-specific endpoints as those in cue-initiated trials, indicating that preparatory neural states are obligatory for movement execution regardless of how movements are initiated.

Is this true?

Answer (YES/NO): YES